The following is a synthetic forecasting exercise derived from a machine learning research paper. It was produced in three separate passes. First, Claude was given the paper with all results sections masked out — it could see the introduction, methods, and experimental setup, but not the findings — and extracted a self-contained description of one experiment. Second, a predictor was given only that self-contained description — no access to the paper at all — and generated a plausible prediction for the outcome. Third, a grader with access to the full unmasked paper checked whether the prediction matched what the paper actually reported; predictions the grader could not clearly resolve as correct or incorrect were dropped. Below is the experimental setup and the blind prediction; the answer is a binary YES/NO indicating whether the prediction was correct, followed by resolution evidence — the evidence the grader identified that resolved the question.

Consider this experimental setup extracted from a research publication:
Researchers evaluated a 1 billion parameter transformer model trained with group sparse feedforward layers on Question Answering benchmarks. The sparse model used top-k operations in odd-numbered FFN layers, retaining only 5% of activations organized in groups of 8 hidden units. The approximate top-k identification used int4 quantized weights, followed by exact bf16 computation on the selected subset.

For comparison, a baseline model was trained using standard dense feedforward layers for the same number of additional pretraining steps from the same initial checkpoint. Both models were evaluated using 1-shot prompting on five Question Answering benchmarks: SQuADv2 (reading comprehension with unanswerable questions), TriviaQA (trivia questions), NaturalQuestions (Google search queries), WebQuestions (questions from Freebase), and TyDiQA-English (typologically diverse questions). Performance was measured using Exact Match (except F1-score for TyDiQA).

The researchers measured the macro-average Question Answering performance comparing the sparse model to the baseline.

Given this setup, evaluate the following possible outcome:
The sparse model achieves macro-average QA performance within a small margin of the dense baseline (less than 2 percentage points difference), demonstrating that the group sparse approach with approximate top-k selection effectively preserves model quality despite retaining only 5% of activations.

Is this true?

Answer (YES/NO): YES